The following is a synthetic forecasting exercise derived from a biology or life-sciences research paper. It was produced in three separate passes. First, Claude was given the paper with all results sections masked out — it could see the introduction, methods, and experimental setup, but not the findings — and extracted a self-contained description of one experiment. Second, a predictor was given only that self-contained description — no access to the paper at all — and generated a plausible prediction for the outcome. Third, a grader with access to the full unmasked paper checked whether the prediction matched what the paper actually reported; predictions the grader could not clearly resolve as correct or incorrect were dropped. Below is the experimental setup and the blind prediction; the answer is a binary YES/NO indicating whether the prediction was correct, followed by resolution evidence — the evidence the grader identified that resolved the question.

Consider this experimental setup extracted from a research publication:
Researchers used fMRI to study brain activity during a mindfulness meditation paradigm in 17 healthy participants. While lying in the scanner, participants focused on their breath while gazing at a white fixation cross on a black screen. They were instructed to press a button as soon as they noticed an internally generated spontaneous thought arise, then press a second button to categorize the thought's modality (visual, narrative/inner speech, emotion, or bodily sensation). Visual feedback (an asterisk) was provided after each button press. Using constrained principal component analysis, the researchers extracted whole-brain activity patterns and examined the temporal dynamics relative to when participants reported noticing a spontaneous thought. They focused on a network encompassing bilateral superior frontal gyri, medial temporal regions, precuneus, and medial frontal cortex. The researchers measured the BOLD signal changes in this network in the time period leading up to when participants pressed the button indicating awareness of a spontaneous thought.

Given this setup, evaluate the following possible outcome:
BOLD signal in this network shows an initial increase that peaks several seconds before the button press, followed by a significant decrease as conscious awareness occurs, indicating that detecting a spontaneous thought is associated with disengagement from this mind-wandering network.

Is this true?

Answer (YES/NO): NO